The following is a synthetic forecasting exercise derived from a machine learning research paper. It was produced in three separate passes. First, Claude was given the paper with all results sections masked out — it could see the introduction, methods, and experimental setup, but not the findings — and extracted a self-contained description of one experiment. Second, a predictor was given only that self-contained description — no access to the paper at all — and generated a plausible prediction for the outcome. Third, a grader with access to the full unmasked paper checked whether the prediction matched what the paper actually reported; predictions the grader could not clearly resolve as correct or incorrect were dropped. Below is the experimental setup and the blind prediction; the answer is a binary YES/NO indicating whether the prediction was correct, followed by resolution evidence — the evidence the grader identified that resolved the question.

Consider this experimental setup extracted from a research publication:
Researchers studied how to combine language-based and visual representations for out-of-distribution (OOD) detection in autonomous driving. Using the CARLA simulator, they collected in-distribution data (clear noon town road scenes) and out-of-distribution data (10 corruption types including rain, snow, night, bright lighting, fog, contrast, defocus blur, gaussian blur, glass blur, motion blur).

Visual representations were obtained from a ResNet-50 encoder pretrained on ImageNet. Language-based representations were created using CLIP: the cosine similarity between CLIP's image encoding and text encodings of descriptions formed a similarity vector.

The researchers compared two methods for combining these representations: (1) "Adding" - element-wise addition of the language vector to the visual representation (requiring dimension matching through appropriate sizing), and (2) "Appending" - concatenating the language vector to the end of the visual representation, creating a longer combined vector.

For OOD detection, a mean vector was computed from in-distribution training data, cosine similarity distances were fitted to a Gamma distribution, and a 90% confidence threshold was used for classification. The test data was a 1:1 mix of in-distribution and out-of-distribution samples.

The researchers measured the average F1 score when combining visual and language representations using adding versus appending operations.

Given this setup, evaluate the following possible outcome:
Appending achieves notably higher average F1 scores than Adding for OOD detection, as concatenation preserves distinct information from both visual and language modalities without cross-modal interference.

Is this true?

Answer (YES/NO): YES